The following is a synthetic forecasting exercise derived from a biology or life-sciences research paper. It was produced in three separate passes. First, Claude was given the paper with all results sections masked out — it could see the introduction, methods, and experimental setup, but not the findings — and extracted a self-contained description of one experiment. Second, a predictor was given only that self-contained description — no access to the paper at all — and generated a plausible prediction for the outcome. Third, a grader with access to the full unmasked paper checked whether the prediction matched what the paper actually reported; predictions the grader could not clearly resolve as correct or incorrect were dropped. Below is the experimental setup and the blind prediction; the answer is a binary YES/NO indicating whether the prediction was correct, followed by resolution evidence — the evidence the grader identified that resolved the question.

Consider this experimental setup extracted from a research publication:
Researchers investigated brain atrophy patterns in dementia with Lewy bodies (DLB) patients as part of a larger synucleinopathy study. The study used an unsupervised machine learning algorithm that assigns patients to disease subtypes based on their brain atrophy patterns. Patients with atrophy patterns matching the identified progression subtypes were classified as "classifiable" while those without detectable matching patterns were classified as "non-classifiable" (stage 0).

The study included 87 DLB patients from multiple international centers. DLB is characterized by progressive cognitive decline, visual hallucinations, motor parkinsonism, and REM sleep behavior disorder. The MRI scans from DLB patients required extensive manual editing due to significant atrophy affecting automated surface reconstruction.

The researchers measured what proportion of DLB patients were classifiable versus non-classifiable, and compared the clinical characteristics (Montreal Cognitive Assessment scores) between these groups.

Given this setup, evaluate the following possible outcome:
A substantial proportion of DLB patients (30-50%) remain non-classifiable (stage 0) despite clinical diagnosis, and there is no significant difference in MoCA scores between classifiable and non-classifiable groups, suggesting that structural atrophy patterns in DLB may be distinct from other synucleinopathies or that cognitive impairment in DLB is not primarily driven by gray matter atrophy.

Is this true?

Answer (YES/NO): NO